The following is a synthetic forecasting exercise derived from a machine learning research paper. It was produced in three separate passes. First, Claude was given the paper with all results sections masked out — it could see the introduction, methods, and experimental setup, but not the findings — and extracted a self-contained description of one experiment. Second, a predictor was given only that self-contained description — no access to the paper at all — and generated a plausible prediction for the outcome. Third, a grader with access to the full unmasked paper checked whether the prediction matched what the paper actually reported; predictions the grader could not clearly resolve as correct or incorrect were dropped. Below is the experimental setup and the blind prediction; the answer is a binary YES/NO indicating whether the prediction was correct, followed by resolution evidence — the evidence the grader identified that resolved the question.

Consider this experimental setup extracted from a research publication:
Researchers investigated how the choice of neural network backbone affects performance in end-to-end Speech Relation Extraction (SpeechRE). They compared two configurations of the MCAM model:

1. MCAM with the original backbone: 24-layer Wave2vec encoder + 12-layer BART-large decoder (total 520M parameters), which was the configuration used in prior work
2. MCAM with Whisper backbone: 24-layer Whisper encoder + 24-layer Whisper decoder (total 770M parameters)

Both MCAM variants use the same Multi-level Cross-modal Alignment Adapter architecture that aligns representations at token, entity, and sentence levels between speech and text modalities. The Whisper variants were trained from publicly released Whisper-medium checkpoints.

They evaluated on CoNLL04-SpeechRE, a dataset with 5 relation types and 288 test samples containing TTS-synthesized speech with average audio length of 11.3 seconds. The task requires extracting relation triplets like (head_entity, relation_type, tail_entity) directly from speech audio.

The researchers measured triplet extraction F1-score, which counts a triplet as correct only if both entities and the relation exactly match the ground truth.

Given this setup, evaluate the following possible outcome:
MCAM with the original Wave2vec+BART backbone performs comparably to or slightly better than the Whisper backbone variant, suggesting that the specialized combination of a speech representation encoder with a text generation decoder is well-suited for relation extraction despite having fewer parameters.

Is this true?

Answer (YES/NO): NO